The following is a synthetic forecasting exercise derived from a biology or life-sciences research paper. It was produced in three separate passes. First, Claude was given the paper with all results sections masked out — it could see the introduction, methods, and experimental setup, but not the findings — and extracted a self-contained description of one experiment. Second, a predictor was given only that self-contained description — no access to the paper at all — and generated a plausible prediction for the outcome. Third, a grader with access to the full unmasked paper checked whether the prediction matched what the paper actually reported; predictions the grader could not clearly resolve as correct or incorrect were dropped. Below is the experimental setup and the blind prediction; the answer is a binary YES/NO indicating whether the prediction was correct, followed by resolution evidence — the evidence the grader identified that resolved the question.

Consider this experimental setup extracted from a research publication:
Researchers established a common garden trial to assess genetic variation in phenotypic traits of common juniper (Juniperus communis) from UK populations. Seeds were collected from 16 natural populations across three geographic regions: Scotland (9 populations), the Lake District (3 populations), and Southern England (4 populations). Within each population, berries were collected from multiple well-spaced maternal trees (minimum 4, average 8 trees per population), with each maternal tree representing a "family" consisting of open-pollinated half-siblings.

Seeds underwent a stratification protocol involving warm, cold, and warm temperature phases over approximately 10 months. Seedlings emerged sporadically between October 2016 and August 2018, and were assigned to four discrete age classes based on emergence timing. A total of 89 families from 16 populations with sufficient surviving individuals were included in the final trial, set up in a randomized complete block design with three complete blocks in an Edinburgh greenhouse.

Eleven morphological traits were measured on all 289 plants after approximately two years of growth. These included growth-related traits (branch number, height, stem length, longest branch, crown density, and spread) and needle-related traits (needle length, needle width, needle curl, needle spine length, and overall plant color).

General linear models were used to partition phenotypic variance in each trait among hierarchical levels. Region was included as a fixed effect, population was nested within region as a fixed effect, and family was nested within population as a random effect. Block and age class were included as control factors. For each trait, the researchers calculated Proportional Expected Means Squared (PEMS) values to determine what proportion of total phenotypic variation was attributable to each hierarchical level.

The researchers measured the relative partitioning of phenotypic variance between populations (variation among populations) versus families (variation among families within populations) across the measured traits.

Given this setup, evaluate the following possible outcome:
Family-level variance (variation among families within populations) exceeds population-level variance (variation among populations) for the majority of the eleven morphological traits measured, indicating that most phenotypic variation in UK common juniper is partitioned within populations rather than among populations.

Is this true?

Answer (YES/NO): NO